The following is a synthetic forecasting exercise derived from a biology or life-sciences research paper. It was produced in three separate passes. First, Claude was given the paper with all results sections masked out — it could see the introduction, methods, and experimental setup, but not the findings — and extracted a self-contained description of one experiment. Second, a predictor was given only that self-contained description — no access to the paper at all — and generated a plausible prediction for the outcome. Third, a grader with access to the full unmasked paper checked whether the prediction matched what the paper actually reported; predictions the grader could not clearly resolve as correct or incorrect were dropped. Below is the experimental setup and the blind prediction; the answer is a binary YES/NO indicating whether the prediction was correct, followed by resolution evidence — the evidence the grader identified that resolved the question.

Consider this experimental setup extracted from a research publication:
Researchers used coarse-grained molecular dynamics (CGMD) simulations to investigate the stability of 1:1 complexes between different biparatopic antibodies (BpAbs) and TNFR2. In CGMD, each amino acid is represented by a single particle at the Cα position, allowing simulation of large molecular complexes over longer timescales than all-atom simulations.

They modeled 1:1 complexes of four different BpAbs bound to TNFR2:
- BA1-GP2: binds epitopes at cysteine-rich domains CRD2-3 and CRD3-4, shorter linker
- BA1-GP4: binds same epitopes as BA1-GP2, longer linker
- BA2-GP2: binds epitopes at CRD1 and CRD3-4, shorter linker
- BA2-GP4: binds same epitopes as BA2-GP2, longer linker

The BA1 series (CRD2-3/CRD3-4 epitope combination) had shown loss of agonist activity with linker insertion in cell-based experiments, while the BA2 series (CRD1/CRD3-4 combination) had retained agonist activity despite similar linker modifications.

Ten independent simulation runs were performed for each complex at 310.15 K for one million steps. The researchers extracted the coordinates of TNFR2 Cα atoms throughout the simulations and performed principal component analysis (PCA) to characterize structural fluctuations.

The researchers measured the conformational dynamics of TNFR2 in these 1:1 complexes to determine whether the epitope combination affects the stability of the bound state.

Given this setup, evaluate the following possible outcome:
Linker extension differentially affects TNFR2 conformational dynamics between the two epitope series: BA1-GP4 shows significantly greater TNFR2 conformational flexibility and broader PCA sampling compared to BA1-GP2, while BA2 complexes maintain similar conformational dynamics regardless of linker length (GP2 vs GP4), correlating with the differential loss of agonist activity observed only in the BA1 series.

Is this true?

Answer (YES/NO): NO